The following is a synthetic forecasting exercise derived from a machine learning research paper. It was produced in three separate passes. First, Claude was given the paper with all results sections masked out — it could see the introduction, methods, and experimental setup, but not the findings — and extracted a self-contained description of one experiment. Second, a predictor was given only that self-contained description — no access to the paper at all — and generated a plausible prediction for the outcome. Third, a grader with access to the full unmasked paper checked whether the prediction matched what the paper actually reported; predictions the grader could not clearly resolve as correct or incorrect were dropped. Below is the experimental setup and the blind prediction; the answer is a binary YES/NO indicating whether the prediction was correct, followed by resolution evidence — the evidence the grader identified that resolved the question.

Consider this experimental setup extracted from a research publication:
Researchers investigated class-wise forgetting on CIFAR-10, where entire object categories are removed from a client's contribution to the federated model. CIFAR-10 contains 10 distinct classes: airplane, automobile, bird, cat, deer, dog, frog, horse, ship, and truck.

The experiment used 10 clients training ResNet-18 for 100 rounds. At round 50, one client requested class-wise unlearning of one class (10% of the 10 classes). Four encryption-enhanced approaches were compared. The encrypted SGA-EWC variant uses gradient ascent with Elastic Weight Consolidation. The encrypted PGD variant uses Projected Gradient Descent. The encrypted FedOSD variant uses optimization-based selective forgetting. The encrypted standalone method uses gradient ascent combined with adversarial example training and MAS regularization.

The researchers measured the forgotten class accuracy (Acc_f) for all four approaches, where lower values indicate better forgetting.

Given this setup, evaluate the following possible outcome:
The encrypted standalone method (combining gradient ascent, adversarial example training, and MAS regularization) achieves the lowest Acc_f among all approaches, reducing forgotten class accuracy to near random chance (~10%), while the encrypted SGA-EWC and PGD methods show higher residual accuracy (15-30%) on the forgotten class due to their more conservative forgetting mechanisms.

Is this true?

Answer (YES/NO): NO